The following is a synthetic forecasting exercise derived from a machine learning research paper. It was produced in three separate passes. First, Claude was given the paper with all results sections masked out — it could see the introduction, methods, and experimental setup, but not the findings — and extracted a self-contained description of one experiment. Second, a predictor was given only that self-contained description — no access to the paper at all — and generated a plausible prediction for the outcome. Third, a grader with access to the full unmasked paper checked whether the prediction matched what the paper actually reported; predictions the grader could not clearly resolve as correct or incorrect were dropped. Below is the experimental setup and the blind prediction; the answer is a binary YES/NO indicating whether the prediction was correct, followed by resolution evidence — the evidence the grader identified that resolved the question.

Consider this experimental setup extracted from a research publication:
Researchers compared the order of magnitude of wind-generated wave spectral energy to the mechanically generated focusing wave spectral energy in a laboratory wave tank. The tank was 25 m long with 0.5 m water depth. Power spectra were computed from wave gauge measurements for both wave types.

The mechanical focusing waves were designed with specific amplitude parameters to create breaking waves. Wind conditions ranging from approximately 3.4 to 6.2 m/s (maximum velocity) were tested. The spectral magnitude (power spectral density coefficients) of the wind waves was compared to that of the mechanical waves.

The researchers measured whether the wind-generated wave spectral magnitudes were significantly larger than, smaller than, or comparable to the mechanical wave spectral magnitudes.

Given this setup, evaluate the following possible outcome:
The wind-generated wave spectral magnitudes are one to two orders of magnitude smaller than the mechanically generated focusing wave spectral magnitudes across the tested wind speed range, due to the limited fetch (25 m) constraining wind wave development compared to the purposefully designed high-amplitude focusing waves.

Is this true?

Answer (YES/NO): NO